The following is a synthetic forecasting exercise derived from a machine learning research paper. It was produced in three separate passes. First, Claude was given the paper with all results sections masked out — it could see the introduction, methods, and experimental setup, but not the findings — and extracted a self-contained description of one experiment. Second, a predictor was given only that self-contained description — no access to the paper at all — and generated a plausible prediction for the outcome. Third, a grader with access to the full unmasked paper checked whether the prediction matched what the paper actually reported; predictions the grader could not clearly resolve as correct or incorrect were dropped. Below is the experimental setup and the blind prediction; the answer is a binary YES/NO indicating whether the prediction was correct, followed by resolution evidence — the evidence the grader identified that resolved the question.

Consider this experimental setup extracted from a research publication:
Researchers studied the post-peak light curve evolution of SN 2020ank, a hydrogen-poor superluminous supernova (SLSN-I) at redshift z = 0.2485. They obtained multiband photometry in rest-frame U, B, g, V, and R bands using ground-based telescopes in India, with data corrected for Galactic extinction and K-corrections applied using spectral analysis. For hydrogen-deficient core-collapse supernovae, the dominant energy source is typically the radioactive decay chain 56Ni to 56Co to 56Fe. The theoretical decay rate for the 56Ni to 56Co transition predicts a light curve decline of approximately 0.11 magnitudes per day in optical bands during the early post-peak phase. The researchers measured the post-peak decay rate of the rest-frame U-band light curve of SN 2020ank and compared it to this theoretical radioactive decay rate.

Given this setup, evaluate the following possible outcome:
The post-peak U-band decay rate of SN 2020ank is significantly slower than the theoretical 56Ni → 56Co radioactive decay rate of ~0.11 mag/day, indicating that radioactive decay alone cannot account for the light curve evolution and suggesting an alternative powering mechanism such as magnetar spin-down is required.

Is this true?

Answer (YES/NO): NO